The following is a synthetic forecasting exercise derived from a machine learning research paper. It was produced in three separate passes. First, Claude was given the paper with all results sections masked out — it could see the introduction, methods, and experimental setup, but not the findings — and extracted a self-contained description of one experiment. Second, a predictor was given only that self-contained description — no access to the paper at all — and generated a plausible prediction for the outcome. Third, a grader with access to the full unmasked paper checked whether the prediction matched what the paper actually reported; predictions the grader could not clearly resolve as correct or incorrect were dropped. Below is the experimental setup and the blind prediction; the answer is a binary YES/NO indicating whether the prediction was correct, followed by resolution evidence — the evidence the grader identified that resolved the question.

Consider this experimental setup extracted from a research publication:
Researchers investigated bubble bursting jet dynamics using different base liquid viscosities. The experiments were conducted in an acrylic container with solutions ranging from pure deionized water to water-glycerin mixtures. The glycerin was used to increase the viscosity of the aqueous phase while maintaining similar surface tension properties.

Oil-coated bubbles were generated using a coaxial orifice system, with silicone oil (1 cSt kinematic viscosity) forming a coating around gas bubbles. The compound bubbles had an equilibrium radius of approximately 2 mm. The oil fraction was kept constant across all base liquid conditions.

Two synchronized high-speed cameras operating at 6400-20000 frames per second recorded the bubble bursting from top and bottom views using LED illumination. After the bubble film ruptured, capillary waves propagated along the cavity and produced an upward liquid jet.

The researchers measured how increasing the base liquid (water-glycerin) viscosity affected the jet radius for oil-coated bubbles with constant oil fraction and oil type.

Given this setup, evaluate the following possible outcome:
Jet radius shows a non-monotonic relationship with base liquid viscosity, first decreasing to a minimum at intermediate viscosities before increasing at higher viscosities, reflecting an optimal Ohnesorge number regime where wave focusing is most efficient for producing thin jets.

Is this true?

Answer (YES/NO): NO